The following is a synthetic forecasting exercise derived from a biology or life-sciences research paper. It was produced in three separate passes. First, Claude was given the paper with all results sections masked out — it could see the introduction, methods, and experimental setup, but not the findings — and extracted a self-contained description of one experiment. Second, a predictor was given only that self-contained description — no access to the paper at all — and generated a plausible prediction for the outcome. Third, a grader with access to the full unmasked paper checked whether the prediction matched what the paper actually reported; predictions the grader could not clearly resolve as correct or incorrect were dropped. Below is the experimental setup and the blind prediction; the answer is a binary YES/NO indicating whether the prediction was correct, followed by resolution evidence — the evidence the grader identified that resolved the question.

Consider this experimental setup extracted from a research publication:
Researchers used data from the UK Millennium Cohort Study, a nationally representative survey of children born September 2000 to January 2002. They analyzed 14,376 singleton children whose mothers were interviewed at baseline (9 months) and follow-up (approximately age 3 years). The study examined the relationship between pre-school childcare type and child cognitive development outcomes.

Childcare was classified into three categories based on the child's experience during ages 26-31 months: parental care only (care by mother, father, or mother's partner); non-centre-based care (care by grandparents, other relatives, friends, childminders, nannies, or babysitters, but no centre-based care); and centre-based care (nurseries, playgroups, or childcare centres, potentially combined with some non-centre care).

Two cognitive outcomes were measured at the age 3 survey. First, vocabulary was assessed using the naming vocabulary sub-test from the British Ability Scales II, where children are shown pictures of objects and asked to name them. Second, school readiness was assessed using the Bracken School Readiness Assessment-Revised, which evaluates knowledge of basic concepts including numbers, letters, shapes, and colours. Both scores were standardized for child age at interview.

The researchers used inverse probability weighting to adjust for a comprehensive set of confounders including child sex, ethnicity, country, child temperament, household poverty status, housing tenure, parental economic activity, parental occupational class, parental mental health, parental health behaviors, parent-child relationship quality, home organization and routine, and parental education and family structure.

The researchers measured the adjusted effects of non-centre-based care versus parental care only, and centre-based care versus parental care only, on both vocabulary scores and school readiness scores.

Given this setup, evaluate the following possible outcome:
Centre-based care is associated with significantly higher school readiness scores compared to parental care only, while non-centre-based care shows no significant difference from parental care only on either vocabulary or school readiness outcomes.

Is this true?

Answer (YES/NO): NO